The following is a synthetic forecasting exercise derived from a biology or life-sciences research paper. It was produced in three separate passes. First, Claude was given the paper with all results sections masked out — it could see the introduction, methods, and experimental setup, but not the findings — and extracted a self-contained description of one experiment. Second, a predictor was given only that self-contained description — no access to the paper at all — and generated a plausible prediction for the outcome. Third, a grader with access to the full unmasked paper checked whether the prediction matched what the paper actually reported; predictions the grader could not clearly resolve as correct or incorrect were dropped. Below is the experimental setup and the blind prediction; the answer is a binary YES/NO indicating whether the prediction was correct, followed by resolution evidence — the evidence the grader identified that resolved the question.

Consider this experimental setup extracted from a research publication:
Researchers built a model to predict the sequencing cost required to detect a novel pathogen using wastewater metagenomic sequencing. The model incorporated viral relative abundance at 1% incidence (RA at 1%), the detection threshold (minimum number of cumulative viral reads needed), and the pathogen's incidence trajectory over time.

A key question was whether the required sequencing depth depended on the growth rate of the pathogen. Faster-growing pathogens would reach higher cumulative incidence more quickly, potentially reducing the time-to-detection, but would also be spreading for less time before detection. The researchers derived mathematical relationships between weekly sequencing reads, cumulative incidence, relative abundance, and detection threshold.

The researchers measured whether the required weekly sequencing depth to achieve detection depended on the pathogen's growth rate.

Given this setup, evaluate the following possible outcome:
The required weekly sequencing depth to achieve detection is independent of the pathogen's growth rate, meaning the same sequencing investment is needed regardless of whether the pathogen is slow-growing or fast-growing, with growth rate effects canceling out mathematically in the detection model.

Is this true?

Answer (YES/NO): YES